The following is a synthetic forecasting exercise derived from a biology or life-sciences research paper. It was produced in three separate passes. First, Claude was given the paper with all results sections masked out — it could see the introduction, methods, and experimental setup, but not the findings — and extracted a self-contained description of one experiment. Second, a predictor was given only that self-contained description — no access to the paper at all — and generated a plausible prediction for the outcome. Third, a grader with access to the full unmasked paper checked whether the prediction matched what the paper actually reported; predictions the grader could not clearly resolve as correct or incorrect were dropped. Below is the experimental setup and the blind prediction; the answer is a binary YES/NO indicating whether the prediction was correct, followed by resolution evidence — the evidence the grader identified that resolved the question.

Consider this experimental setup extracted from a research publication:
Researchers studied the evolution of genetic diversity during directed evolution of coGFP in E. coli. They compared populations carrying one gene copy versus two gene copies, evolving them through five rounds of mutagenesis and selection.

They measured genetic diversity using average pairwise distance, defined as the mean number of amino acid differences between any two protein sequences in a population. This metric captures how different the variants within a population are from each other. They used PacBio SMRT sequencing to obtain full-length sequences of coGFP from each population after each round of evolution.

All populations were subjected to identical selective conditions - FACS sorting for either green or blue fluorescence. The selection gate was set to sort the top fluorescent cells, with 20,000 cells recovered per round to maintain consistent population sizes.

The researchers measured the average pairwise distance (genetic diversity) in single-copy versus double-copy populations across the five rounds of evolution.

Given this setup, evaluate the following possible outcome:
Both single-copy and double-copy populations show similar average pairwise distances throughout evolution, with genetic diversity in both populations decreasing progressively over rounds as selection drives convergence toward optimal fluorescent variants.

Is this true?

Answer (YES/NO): NO